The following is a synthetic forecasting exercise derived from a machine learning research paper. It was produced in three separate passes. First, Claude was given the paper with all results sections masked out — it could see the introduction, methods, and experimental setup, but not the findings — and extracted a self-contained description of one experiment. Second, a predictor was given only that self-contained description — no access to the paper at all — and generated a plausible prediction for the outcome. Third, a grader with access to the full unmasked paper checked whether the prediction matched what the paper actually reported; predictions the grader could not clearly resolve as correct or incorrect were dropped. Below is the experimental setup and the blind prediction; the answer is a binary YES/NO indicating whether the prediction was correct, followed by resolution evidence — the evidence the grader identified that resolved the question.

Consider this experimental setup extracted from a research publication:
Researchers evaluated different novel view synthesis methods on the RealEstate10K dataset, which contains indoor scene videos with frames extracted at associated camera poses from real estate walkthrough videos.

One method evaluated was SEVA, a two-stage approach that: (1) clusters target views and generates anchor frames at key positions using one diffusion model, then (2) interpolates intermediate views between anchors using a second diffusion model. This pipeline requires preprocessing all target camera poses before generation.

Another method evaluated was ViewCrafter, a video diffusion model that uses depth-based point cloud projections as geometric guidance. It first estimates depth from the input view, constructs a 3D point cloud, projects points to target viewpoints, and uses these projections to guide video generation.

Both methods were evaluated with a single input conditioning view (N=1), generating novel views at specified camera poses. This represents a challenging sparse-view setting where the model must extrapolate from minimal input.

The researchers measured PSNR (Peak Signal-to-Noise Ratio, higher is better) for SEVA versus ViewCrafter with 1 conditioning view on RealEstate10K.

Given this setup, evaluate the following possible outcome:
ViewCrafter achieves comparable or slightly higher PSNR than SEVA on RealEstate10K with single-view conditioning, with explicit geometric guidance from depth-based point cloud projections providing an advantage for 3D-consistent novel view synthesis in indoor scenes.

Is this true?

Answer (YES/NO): NO